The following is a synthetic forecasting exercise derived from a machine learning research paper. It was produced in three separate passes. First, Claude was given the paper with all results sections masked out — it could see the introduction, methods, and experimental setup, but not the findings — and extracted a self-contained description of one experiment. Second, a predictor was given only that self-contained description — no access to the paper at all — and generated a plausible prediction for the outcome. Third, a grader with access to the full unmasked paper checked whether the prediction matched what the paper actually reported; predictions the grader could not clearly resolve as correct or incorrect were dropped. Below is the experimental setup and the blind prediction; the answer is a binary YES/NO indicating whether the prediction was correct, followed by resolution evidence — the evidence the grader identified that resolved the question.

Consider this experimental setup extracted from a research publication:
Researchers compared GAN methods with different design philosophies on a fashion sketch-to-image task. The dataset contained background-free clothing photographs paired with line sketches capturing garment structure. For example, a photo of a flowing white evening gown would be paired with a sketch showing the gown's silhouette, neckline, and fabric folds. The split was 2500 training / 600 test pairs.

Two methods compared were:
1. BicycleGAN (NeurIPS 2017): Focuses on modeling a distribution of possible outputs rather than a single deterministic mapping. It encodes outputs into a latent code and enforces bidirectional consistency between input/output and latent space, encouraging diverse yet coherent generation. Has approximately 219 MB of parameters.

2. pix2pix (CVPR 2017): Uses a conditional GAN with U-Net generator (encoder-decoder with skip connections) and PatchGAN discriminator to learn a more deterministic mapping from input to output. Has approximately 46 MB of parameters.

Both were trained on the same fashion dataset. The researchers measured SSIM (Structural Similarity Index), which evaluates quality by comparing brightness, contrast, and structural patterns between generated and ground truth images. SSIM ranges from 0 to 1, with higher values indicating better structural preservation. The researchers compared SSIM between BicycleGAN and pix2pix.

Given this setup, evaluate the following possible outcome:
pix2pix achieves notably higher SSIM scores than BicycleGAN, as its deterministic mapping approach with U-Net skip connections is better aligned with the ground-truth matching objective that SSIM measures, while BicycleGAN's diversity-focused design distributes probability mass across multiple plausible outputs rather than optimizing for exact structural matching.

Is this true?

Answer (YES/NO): NO